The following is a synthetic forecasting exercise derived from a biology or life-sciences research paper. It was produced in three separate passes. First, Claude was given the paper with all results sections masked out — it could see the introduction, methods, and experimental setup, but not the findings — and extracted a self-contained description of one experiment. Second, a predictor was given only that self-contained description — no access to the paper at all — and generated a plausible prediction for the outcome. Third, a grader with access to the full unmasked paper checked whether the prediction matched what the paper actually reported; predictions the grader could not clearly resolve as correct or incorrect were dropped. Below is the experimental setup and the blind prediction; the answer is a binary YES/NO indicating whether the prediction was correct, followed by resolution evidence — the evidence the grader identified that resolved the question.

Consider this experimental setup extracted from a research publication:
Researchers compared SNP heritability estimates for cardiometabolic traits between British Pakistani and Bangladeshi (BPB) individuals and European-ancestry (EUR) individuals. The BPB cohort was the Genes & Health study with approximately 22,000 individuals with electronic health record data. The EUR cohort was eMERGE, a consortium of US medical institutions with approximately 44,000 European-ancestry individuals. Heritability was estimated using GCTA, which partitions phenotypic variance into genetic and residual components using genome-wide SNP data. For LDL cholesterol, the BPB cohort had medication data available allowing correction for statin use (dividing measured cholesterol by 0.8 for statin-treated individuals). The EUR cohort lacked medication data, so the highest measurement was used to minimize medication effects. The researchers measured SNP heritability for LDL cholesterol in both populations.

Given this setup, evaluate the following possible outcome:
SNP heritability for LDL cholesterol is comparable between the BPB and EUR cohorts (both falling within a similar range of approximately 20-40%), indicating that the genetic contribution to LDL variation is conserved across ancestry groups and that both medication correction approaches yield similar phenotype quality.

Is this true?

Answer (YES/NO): NO